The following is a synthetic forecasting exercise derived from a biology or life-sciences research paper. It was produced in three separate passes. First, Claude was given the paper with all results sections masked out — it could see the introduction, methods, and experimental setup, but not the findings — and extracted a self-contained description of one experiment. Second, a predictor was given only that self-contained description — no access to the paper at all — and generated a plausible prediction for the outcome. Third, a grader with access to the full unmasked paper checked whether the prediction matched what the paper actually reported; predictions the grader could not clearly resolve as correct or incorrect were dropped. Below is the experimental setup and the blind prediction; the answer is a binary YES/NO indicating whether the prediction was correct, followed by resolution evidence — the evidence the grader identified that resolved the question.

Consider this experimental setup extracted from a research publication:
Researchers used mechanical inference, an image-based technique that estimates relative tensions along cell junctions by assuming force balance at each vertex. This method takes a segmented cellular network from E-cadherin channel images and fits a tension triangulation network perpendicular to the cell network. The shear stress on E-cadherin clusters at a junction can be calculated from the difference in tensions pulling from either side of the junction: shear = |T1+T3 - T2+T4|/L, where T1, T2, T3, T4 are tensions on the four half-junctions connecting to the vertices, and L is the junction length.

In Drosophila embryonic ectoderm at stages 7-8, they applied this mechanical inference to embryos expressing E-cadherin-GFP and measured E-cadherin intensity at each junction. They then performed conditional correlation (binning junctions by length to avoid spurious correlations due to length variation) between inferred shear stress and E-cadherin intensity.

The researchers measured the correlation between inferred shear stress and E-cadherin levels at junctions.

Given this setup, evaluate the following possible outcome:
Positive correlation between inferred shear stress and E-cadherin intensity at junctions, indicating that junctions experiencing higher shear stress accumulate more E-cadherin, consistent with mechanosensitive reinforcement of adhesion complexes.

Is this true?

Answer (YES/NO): NO